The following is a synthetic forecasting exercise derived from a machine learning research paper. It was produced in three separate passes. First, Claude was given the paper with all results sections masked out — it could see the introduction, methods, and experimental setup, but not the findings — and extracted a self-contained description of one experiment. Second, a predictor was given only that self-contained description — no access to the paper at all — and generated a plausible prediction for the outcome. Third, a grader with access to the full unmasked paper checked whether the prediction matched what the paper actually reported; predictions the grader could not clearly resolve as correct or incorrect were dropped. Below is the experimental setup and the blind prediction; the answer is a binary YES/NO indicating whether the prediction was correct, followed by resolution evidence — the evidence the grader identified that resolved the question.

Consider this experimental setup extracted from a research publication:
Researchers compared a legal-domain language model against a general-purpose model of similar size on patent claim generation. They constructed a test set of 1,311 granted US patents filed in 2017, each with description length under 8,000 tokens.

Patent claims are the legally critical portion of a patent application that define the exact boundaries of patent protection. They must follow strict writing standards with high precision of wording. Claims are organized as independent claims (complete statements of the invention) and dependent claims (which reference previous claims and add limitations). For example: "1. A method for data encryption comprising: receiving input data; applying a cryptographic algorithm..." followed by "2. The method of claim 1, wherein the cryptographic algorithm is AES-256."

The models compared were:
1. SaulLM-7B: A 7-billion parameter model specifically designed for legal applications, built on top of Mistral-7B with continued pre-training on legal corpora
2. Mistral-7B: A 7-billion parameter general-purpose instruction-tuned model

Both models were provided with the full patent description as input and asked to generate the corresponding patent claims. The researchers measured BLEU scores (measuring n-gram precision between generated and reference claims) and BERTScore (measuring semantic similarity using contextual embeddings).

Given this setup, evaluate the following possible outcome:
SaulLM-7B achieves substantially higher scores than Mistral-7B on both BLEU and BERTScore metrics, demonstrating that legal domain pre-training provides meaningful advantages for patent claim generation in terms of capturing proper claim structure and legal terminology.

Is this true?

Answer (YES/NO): NO